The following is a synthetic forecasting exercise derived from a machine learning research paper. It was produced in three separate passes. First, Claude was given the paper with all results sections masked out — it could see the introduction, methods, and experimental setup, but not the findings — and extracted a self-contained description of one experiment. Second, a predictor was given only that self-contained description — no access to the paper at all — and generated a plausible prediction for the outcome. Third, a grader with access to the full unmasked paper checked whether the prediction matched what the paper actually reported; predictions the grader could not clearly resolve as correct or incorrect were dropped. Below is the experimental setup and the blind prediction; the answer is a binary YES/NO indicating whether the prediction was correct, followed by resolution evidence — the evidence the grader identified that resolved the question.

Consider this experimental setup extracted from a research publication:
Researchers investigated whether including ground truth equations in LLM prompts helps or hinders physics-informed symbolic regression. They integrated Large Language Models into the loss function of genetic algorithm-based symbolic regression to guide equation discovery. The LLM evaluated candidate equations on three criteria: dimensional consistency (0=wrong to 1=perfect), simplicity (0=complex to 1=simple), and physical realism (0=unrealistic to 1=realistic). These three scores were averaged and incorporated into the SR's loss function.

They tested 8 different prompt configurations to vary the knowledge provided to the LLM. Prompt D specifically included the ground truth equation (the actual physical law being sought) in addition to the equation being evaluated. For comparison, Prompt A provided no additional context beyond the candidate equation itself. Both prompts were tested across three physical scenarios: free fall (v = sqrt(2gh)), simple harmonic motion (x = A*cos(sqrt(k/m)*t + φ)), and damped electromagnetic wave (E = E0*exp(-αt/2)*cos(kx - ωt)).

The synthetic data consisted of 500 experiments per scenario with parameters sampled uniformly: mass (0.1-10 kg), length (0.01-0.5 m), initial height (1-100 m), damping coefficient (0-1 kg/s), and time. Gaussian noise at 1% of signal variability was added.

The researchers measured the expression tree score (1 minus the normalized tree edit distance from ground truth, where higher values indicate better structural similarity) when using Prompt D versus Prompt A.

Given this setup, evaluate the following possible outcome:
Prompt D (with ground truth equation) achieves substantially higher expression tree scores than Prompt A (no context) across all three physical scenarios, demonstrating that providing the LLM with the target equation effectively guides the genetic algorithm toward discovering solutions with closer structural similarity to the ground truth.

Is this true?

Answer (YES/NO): YES